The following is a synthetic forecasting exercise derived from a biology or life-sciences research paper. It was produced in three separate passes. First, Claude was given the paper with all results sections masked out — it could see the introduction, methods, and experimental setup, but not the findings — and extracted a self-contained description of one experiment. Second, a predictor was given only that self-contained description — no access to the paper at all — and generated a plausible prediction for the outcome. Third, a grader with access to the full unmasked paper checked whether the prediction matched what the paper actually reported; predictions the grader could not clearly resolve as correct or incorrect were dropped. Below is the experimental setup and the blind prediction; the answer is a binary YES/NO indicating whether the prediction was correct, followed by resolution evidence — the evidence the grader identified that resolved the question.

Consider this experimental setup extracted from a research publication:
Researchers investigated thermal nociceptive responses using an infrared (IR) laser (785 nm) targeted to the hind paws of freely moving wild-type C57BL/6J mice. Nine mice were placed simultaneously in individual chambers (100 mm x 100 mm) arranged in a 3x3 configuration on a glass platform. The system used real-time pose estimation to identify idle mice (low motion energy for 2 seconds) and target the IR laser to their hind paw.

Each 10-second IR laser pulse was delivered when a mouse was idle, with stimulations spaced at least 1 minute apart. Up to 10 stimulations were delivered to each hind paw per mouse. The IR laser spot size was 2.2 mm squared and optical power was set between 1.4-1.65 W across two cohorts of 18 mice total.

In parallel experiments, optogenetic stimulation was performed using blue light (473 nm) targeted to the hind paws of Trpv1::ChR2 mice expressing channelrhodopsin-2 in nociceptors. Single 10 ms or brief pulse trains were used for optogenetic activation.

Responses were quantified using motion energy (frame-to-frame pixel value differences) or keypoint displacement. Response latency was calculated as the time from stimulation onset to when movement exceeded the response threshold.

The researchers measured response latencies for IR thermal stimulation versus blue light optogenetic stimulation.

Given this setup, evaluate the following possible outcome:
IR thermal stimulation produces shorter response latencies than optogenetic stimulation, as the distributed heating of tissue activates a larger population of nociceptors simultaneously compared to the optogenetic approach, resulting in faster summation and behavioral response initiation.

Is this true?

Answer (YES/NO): NO